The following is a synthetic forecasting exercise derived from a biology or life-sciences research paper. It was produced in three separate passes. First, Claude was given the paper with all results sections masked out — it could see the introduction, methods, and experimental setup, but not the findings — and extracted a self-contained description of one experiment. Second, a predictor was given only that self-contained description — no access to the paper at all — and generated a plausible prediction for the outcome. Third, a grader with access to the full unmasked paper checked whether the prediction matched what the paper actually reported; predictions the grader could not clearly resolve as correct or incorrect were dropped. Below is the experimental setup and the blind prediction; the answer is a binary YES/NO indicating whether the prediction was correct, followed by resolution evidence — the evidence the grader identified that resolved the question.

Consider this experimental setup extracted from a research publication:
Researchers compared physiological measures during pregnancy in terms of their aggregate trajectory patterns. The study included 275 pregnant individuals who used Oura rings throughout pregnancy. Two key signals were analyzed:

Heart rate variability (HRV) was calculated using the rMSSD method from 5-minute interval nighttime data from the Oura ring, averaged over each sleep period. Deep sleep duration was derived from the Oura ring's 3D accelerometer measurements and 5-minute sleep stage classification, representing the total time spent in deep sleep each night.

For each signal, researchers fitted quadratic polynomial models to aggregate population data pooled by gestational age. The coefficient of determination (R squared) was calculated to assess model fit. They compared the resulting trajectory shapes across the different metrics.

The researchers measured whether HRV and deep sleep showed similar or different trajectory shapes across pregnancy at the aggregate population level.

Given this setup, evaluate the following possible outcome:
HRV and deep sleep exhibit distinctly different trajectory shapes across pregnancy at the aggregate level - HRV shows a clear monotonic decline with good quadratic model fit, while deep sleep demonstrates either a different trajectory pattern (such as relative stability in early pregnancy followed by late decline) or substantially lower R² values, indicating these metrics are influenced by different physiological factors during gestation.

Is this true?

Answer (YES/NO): NO